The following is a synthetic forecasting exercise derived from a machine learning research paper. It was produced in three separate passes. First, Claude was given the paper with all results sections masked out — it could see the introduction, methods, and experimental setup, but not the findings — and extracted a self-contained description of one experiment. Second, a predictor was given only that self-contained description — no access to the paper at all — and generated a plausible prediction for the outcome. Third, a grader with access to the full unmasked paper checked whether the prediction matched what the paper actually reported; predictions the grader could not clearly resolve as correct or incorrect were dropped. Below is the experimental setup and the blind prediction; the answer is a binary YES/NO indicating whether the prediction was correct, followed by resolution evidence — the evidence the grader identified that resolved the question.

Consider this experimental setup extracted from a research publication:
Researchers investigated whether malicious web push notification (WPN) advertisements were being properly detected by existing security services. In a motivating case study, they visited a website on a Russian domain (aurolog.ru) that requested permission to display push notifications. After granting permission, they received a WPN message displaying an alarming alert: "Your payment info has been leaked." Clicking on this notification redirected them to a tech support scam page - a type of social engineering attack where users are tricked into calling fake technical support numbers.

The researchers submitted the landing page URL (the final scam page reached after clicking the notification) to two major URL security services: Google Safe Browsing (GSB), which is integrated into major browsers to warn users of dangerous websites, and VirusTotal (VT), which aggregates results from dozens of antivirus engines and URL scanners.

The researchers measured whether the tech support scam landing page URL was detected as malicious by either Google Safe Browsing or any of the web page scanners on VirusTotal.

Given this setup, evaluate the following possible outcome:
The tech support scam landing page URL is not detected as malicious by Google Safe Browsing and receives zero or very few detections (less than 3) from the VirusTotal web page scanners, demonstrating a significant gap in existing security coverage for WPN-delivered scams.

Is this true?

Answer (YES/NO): YES